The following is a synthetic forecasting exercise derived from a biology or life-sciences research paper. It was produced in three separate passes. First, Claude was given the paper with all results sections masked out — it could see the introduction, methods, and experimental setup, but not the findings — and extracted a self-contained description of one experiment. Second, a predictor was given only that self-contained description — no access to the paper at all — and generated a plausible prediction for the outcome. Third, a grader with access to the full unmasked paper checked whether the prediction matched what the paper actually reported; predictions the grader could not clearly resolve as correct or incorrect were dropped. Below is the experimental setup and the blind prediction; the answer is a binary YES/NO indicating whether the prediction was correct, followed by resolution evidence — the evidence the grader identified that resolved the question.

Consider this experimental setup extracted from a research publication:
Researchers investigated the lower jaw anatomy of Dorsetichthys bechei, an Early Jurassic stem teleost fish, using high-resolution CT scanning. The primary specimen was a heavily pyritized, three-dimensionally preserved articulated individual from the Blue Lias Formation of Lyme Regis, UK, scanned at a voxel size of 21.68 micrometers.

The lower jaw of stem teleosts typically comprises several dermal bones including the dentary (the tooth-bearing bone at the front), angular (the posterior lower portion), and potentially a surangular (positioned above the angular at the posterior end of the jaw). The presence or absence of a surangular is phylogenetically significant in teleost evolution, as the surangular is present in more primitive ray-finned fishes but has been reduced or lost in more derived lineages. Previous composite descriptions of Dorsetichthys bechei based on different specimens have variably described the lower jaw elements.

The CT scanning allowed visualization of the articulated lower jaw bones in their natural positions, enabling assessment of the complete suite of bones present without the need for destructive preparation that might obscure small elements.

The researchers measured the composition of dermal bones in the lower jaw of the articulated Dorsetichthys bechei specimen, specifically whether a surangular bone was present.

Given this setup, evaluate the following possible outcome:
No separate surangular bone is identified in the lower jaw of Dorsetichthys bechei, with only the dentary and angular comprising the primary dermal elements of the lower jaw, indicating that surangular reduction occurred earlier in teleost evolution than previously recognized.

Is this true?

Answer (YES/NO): YES